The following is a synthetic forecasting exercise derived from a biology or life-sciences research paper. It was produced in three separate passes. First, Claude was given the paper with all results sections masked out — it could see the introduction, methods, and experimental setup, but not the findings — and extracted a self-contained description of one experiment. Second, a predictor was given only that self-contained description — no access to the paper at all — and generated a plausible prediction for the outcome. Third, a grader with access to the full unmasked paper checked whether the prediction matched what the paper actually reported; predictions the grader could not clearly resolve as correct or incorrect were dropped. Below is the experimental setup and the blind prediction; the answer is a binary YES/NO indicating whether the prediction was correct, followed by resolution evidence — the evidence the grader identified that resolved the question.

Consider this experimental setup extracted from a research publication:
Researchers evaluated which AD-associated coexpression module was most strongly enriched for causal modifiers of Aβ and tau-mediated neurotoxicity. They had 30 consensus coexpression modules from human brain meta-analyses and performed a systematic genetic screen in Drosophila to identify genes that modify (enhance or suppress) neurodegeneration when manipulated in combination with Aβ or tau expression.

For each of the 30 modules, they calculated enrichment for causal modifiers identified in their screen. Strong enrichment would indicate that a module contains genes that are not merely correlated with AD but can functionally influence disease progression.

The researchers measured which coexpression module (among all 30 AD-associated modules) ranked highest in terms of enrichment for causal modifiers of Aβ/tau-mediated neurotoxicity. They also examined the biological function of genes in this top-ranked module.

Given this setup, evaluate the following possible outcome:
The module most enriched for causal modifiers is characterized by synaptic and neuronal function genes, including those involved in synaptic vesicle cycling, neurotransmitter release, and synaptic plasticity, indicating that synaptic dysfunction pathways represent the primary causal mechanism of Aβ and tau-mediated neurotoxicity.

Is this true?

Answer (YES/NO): YES